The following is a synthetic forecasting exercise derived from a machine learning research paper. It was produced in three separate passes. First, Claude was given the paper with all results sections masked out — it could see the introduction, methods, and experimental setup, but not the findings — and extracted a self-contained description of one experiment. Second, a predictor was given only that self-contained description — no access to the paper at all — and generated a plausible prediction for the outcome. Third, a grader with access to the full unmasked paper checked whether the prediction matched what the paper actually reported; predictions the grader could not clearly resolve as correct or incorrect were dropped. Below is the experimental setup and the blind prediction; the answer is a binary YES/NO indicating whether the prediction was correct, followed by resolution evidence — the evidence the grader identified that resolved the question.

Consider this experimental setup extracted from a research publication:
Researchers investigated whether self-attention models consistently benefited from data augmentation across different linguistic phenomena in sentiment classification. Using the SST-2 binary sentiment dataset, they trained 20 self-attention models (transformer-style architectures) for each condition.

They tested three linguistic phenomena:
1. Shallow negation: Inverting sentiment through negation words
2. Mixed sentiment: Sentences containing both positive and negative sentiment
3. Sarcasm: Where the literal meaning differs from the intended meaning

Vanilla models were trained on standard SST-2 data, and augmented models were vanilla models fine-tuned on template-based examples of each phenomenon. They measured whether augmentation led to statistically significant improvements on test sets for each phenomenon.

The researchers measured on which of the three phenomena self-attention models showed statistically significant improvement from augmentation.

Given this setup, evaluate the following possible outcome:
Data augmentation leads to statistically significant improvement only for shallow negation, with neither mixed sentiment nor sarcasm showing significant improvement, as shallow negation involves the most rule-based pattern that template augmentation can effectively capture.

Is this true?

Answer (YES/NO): NO